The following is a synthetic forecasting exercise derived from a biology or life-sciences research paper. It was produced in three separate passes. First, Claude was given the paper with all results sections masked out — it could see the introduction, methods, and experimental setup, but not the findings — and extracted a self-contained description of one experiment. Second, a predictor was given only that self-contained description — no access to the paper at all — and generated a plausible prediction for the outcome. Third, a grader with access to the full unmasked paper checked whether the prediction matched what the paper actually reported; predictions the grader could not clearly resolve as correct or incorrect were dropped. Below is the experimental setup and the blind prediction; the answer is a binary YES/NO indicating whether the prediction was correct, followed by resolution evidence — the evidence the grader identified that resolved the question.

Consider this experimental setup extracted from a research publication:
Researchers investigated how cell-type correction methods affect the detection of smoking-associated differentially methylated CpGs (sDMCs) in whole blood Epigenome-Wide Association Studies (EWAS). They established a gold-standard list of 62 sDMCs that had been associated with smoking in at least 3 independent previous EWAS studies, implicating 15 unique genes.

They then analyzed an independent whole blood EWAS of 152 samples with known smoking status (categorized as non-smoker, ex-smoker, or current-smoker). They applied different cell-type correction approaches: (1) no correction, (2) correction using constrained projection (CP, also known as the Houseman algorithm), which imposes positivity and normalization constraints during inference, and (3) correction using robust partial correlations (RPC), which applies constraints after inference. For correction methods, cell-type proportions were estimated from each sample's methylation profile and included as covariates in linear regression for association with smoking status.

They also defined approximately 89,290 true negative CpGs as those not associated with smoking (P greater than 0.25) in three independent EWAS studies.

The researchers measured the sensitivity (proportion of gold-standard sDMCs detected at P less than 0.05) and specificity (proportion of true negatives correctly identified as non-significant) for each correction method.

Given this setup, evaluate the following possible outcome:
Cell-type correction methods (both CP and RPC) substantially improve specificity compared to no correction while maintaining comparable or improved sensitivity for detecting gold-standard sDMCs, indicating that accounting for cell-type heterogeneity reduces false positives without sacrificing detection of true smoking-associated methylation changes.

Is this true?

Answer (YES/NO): NO